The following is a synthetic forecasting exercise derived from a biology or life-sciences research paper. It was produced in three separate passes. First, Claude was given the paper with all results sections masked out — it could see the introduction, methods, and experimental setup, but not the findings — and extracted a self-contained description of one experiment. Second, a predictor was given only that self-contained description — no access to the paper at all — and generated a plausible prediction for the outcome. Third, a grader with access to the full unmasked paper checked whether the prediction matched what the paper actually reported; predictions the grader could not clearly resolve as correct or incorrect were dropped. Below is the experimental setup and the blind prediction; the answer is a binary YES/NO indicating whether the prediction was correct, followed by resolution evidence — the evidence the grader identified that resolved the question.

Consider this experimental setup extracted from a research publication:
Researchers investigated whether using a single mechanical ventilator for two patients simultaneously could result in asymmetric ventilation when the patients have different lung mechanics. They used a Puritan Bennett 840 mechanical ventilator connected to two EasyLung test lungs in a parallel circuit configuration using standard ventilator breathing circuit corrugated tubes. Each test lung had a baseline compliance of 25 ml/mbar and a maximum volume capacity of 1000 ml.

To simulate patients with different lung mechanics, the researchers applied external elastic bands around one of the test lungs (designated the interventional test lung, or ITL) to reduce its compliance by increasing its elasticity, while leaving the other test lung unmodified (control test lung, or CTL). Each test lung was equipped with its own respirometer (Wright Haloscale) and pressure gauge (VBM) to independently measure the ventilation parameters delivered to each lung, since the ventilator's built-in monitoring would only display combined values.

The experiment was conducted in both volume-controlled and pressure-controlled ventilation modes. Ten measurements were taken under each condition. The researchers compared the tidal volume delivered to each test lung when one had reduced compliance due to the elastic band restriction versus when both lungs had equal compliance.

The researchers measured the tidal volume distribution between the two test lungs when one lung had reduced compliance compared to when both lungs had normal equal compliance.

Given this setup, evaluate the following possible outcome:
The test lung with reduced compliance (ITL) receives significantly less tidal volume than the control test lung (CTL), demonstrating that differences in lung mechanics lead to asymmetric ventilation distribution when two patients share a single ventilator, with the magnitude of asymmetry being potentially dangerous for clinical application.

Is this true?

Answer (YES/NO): YES